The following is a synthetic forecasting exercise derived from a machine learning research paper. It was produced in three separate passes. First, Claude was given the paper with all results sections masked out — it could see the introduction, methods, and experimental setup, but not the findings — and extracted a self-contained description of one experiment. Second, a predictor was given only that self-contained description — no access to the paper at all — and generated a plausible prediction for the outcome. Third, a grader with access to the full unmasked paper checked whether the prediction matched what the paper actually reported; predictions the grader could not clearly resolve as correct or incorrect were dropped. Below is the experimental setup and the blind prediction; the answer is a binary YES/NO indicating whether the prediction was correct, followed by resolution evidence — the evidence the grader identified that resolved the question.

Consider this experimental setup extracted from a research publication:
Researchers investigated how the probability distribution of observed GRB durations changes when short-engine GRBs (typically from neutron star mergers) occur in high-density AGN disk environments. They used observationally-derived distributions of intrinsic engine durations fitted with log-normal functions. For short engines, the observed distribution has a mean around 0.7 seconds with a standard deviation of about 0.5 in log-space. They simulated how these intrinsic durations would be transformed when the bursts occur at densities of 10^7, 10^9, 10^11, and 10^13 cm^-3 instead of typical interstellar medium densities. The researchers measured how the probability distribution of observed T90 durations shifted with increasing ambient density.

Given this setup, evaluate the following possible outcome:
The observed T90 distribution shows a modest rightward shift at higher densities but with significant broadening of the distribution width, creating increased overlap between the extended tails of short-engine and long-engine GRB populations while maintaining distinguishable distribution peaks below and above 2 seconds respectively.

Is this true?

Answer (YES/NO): NO